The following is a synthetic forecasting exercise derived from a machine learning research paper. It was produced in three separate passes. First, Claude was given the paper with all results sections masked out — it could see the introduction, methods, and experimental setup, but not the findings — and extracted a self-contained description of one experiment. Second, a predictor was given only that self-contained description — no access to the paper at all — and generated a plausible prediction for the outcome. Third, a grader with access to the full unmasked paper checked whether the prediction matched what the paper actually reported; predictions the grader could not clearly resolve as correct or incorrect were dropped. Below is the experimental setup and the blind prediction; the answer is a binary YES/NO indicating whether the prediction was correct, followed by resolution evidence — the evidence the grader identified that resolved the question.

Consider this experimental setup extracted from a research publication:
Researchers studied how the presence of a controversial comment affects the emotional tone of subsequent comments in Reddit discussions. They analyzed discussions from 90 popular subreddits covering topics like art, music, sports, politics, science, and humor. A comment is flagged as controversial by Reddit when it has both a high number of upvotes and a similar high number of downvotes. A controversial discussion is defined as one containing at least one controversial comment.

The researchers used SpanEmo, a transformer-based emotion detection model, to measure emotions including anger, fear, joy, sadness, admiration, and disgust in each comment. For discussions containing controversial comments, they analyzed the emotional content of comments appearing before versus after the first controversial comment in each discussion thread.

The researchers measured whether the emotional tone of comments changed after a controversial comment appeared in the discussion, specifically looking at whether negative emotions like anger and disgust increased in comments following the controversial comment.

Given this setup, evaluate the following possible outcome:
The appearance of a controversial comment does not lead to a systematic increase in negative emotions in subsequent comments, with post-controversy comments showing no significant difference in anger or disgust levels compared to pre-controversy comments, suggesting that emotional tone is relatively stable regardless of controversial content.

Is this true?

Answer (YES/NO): NO